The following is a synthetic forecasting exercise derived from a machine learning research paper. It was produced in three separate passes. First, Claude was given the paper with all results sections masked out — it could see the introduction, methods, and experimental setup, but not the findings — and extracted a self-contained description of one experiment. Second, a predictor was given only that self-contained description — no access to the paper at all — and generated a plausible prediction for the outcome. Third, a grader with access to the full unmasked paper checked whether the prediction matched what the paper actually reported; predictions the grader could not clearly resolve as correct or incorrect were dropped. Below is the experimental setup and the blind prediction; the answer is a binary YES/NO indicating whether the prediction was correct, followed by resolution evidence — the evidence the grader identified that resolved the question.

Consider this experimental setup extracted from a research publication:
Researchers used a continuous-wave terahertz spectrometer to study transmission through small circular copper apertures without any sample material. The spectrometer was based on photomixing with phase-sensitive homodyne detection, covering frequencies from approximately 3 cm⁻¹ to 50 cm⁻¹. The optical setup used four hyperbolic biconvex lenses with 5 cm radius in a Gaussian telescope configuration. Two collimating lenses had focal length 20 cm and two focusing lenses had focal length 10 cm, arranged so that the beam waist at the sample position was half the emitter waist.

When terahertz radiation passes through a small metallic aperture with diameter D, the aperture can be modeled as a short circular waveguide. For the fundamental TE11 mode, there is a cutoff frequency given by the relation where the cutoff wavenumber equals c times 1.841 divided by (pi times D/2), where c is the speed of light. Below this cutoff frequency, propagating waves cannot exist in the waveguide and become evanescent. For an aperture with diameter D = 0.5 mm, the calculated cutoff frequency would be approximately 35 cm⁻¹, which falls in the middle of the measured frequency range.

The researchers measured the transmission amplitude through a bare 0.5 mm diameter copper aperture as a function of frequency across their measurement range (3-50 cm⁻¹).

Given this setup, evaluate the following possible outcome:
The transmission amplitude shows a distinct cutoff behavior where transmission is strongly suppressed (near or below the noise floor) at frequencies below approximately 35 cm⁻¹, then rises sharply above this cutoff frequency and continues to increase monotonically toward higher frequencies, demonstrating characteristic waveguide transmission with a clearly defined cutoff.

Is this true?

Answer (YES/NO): NO